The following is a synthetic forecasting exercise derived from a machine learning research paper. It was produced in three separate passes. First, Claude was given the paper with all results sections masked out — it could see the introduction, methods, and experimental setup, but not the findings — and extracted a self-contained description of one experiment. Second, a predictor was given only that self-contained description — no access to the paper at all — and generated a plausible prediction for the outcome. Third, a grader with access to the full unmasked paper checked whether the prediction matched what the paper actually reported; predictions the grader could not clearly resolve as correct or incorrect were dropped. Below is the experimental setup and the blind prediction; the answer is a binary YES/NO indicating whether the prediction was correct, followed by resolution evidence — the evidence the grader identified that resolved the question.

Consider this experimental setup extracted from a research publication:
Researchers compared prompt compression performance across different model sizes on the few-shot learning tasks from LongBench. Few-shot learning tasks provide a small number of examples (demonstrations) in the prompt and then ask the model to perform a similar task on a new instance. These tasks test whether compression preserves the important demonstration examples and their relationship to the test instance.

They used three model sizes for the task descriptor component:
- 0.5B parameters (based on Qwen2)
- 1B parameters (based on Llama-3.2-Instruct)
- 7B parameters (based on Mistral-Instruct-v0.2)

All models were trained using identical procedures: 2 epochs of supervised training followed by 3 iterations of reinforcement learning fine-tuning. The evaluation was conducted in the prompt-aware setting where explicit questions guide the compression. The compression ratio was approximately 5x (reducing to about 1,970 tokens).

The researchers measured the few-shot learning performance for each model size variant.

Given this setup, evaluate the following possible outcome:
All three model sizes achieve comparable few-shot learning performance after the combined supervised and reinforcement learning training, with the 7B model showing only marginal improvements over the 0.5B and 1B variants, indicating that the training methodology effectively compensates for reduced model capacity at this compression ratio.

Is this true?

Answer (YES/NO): NO